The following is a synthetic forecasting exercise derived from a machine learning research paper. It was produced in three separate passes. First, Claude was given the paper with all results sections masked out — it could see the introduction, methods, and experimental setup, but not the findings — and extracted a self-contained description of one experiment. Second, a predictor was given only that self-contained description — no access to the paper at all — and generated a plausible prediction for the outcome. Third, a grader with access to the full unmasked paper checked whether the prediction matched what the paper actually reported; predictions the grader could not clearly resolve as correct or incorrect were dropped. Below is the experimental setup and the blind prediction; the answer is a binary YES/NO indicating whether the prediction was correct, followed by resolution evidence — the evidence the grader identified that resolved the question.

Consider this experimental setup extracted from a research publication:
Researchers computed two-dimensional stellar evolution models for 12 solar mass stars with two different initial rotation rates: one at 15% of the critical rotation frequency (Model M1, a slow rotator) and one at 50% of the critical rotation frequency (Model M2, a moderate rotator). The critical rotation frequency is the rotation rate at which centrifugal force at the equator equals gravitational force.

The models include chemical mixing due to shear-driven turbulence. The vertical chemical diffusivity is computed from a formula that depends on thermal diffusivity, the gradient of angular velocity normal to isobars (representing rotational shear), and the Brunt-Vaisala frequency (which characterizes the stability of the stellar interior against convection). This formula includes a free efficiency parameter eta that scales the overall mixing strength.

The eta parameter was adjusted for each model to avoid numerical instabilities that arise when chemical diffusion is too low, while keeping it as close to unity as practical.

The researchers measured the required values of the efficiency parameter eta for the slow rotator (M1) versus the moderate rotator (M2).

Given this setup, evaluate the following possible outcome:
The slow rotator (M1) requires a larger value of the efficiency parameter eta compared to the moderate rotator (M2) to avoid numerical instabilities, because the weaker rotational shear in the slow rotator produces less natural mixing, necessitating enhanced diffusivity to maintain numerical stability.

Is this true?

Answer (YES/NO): YES